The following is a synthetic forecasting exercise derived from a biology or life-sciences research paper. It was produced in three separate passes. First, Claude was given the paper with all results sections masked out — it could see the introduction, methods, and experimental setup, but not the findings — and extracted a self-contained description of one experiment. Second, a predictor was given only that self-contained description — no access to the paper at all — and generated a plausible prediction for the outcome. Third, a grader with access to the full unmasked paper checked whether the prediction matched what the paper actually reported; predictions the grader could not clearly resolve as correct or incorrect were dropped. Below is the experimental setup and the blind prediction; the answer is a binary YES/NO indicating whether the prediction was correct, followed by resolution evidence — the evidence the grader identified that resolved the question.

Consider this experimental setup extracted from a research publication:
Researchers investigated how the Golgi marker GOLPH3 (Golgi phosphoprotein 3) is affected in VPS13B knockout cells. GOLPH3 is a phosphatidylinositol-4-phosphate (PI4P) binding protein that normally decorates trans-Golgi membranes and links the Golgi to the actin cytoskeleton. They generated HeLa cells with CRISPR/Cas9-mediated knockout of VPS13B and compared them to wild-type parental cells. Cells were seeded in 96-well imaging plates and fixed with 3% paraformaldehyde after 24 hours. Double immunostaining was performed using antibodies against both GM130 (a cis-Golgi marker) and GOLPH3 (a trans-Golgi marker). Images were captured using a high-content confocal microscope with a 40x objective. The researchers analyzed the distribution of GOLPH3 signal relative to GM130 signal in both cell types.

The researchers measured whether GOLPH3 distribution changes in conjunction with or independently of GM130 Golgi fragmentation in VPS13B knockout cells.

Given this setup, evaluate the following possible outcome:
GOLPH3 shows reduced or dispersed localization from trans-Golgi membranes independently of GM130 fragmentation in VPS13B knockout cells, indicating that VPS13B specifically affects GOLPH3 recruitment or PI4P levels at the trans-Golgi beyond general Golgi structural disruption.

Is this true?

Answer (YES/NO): NO